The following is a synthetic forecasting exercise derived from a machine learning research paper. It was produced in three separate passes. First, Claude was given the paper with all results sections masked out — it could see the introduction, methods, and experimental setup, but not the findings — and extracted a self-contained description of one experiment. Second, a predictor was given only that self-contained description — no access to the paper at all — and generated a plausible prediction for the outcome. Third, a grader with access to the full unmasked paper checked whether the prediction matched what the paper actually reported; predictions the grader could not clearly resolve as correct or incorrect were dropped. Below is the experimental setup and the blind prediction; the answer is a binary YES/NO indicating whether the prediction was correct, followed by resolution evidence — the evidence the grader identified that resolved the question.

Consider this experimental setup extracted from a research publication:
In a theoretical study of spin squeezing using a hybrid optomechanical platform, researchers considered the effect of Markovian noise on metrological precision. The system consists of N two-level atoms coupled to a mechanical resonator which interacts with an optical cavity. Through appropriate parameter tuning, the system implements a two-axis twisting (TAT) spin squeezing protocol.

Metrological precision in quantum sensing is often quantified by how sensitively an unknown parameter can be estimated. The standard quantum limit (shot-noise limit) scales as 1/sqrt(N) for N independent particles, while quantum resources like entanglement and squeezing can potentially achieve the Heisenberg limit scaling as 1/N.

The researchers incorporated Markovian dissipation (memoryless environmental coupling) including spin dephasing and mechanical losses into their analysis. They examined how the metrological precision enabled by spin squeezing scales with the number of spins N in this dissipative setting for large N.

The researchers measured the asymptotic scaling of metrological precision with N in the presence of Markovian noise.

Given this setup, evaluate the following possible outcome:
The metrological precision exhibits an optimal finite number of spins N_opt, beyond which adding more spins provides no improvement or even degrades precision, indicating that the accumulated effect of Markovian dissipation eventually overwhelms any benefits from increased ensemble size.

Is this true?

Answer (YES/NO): NO